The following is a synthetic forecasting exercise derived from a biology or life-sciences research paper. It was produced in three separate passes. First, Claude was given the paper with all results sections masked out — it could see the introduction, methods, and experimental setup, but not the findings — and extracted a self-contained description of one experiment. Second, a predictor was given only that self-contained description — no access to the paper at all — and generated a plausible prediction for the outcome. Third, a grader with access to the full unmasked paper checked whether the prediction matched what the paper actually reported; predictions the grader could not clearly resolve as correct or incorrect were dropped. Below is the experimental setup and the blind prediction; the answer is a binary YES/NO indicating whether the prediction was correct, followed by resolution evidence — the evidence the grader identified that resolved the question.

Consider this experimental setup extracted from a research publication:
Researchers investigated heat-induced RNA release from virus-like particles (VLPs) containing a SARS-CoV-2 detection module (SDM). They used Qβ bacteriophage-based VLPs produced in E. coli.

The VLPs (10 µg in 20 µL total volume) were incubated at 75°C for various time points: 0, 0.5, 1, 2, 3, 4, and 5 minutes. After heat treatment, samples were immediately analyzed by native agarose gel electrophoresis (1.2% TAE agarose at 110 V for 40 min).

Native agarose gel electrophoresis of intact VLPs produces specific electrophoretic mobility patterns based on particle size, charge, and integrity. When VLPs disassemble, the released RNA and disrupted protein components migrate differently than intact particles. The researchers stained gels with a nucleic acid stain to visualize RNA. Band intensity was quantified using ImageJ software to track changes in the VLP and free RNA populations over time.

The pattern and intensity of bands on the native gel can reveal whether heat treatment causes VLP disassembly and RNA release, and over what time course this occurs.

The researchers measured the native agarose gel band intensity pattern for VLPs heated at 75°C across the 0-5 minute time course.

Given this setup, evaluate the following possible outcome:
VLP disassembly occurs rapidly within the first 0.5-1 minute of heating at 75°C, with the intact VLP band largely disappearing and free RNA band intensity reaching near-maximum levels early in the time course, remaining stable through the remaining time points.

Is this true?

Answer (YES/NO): NO